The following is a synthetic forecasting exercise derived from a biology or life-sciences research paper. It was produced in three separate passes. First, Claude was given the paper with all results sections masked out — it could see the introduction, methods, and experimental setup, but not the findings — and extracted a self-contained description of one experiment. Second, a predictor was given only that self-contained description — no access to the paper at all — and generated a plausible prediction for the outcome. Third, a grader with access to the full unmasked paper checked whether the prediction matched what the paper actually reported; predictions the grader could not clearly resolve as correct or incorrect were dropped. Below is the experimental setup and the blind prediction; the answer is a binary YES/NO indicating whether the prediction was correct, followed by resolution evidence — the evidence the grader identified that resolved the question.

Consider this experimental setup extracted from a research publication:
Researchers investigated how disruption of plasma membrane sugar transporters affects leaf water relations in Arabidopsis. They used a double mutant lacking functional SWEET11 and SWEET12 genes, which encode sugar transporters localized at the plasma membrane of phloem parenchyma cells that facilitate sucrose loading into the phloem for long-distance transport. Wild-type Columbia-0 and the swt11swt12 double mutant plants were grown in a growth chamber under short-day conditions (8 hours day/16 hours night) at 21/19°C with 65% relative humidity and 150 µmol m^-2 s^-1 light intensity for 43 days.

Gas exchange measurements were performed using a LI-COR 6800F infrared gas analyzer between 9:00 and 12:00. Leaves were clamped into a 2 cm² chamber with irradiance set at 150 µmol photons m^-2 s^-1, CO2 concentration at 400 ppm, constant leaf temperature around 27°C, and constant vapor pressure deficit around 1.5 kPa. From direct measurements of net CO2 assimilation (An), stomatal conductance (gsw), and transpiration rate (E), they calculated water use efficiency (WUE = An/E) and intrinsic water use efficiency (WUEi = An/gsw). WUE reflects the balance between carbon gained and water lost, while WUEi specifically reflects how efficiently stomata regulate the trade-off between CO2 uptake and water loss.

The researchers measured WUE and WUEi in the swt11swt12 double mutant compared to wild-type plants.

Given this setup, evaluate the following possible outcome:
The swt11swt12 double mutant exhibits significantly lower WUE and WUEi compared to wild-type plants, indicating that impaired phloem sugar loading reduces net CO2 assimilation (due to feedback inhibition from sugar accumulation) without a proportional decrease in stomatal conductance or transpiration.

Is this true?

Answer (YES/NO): YES